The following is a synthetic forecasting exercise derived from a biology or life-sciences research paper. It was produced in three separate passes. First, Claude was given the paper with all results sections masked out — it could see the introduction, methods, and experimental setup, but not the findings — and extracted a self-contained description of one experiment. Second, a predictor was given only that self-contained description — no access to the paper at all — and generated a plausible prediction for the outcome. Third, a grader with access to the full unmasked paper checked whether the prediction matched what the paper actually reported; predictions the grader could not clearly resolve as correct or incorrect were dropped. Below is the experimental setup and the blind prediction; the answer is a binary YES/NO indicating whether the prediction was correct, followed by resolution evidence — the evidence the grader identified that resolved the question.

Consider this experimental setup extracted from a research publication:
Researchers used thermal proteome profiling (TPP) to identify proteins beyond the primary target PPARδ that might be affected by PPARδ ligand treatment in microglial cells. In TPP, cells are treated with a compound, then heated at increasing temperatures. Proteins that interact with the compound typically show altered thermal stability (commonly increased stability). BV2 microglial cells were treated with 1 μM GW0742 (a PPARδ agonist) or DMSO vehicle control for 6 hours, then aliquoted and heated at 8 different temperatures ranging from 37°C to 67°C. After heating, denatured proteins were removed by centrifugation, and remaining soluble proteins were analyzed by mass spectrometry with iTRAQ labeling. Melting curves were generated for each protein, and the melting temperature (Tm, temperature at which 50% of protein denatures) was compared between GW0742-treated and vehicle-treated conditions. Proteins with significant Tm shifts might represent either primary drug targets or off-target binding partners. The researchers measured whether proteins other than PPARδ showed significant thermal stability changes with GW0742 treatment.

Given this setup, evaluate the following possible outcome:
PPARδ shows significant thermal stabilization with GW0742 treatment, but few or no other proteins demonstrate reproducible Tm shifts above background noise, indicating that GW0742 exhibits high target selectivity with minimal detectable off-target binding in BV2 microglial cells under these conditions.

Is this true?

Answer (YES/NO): NO